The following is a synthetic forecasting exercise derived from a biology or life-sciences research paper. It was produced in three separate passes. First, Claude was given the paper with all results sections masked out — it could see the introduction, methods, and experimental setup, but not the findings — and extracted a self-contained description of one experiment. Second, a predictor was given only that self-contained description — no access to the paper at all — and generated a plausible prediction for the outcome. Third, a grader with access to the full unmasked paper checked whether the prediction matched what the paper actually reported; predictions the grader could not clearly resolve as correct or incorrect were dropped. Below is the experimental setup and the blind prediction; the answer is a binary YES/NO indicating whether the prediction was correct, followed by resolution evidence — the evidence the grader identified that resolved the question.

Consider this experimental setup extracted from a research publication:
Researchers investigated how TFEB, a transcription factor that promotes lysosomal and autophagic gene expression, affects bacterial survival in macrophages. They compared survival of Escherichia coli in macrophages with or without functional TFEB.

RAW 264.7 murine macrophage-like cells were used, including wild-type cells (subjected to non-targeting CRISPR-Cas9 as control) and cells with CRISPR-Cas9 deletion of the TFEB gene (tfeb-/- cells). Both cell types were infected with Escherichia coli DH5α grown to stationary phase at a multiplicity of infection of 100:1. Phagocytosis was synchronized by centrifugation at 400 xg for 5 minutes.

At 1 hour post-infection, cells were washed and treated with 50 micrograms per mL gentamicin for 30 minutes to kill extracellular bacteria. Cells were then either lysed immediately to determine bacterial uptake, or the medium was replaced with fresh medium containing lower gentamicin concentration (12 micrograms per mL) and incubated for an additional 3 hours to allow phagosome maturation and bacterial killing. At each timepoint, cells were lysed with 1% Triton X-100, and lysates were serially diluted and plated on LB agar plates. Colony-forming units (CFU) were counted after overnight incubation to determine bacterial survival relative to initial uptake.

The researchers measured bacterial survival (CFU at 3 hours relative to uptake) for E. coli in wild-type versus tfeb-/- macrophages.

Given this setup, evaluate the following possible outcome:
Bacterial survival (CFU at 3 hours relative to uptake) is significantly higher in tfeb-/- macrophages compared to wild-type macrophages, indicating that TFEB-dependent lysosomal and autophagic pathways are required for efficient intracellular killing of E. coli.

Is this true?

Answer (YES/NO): YES